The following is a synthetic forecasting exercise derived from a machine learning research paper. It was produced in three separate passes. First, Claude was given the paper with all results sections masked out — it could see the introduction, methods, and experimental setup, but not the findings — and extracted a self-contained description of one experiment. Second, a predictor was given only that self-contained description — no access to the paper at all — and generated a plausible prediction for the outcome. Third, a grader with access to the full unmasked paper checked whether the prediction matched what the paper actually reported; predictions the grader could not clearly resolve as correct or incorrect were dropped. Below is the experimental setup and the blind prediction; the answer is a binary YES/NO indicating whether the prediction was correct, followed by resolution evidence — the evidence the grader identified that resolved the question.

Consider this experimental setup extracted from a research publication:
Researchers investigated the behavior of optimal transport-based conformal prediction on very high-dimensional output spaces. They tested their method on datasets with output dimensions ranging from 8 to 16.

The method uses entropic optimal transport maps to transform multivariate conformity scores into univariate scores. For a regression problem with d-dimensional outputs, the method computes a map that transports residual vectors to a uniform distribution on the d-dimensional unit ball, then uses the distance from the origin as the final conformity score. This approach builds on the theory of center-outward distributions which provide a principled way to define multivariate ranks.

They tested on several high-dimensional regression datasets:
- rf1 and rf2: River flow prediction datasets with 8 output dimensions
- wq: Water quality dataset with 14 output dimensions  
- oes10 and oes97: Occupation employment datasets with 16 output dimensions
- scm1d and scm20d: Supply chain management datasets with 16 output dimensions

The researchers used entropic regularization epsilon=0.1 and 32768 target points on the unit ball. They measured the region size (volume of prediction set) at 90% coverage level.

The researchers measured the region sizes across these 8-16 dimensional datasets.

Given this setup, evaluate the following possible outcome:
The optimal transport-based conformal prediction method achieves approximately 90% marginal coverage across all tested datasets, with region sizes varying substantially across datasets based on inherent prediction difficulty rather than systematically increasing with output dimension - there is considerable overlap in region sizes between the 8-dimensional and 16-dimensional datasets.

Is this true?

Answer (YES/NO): NO